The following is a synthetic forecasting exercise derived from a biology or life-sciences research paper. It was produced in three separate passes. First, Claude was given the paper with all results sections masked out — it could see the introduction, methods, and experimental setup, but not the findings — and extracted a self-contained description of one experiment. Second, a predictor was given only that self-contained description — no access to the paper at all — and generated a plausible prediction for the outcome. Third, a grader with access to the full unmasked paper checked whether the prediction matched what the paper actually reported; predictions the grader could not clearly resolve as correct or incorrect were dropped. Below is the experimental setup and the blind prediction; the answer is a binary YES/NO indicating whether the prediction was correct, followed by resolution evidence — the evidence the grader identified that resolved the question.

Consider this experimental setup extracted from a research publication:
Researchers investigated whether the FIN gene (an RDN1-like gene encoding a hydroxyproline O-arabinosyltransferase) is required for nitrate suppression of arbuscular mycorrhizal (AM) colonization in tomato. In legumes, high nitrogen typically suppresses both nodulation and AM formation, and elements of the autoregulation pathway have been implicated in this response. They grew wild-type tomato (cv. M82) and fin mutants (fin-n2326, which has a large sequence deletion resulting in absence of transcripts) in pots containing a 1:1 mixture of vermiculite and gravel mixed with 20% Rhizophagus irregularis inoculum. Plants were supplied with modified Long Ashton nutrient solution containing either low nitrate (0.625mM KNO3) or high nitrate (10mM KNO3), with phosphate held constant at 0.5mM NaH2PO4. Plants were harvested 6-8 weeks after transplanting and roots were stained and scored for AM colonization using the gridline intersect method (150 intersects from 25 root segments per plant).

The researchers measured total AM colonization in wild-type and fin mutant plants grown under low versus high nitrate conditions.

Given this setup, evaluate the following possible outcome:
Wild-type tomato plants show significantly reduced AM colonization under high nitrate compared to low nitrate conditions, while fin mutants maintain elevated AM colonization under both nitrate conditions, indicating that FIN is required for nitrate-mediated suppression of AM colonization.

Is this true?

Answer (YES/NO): YES